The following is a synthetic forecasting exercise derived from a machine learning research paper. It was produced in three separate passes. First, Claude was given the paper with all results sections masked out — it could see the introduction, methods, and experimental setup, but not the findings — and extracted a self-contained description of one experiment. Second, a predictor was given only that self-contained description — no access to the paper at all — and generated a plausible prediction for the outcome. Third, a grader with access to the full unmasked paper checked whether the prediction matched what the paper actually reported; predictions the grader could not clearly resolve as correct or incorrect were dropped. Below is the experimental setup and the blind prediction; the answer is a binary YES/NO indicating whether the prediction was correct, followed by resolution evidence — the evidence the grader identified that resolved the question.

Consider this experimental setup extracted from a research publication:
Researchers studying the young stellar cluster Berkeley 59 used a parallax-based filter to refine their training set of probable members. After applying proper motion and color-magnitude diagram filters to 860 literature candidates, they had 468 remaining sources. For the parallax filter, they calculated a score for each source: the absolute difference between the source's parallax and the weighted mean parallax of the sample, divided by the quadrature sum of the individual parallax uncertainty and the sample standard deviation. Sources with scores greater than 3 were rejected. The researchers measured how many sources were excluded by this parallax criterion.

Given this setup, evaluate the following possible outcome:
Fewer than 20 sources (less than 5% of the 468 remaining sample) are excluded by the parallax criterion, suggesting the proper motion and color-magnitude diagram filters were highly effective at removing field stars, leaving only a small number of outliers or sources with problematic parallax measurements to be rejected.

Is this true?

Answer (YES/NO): YES